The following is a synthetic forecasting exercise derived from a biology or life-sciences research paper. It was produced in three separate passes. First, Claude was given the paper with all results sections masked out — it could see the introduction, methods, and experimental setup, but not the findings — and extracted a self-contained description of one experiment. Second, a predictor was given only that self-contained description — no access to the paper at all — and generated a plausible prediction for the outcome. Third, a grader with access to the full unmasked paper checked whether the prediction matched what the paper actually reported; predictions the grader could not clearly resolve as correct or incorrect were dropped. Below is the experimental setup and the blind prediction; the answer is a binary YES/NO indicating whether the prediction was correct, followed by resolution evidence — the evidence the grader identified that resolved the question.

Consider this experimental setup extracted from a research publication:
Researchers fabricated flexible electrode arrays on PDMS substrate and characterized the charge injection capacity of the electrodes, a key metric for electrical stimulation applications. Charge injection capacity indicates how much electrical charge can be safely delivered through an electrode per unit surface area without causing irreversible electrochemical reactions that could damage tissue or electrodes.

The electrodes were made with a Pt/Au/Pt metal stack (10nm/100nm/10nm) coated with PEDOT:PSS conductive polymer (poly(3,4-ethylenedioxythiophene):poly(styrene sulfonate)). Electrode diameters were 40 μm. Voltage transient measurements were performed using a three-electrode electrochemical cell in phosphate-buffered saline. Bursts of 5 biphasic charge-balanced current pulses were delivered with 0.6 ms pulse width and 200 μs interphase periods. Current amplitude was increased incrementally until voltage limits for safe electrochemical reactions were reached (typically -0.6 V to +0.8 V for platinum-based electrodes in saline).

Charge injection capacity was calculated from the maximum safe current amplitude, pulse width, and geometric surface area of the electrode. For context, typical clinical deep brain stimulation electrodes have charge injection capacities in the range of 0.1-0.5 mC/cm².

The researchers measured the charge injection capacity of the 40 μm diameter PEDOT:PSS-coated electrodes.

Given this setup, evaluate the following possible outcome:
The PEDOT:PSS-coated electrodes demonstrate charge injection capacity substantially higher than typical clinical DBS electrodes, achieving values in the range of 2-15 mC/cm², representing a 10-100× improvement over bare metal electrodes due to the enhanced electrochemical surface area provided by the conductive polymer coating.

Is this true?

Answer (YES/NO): YES